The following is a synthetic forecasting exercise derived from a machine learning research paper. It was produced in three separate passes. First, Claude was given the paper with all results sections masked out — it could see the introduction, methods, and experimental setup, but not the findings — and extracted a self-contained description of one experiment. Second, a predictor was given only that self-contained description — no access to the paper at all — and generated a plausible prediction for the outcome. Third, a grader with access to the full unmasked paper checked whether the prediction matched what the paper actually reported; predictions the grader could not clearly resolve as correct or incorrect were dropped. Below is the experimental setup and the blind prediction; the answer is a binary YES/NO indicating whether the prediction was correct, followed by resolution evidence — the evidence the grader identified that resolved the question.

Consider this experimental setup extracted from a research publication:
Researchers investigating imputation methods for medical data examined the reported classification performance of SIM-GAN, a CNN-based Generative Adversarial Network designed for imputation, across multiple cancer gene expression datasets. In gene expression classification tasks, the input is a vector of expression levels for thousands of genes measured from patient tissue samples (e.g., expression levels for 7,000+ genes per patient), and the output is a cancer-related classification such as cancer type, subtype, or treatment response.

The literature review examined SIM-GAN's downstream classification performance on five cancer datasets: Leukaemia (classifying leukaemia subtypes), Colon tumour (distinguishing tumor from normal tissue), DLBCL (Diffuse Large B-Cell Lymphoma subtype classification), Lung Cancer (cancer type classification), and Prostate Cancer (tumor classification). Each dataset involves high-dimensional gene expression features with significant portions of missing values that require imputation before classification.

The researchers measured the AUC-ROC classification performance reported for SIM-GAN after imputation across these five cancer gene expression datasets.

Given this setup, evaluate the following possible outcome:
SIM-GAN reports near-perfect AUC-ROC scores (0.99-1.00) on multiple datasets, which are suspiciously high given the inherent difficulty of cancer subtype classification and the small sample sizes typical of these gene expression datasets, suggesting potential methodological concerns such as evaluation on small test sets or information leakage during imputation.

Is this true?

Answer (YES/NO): NO